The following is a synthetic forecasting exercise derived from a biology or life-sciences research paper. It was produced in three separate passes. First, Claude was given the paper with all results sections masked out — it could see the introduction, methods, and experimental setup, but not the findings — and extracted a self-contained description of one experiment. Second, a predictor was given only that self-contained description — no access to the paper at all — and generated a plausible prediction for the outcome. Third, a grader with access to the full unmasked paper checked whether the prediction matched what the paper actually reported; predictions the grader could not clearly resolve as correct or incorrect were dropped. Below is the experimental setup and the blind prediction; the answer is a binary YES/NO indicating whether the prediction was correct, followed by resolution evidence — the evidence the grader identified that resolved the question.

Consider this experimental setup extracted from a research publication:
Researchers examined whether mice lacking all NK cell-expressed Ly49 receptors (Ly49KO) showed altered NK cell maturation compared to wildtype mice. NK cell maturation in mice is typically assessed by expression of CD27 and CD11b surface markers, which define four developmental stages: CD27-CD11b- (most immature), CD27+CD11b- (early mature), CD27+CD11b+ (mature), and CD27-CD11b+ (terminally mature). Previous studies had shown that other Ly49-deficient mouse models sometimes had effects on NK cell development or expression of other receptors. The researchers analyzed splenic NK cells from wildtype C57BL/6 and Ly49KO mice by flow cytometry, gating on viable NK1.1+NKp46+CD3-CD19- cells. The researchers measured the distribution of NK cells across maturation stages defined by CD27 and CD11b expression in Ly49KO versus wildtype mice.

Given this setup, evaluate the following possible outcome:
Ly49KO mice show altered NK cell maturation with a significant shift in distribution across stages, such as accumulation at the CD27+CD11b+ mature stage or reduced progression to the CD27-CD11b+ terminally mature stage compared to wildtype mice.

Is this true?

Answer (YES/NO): NO